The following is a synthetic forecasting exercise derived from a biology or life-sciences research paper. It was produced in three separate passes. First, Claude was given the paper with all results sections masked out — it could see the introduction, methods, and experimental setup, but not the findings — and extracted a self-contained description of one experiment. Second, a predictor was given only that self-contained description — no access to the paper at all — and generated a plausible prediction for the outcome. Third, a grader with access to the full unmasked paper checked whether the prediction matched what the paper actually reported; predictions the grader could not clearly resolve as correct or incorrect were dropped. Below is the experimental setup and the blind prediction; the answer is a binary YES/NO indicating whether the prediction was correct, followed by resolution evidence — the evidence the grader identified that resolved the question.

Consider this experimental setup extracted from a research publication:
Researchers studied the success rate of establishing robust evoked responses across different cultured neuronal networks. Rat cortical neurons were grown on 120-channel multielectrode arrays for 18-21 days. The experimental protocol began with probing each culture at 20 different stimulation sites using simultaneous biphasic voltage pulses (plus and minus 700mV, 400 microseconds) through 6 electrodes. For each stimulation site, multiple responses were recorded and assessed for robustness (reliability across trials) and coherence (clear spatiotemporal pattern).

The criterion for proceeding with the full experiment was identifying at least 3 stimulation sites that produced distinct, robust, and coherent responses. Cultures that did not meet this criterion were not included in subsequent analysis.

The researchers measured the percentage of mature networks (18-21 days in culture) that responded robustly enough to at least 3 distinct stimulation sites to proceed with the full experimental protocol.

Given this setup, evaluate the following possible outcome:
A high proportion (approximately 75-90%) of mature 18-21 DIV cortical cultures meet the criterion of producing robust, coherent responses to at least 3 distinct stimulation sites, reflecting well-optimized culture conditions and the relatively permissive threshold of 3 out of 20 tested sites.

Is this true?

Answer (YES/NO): NO